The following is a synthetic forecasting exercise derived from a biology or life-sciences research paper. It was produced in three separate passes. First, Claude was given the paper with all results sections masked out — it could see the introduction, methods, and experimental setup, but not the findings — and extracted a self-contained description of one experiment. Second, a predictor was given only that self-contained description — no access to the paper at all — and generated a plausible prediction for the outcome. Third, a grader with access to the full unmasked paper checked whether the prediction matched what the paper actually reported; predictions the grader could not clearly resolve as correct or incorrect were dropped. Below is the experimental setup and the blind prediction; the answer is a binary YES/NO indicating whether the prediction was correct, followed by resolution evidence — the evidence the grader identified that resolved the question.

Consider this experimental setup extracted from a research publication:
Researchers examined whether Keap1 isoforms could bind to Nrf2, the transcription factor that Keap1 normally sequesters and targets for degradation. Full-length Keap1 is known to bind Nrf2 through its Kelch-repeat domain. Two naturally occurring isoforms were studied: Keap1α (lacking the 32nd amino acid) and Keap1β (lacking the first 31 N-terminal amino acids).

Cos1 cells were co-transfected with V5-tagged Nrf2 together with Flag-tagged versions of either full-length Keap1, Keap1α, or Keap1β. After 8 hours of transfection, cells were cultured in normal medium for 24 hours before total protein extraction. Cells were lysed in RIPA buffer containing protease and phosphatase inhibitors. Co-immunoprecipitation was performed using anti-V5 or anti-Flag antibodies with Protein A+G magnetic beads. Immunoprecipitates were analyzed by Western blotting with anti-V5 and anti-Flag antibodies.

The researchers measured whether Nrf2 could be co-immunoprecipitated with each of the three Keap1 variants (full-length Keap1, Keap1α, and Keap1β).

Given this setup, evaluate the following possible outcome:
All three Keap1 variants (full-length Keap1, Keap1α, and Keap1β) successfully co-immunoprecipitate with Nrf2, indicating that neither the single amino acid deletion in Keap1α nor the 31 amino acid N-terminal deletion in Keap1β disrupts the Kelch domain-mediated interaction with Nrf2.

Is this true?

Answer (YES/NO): YES